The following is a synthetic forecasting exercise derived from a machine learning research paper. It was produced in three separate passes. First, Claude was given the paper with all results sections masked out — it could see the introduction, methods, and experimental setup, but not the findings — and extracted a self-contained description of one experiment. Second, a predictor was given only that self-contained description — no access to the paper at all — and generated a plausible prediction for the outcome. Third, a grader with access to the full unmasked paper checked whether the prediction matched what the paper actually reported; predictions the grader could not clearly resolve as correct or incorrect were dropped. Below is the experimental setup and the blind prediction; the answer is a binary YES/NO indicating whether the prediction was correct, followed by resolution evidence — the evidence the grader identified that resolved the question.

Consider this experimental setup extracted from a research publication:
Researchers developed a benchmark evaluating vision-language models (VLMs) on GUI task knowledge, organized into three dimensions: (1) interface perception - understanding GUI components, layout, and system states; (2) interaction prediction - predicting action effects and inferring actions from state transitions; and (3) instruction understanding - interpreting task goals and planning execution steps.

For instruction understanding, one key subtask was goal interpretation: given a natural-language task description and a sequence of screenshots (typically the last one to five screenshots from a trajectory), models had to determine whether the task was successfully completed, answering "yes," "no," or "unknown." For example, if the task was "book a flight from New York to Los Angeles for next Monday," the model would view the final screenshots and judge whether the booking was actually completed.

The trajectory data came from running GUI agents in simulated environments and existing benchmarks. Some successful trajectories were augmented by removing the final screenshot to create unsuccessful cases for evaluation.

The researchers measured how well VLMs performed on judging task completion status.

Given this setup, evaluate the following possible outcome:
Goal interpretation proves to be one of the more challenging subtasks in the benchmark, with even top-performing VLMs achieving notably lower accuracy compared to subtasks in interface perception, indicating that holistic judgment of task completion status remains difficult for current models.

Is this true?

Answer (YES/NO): YES